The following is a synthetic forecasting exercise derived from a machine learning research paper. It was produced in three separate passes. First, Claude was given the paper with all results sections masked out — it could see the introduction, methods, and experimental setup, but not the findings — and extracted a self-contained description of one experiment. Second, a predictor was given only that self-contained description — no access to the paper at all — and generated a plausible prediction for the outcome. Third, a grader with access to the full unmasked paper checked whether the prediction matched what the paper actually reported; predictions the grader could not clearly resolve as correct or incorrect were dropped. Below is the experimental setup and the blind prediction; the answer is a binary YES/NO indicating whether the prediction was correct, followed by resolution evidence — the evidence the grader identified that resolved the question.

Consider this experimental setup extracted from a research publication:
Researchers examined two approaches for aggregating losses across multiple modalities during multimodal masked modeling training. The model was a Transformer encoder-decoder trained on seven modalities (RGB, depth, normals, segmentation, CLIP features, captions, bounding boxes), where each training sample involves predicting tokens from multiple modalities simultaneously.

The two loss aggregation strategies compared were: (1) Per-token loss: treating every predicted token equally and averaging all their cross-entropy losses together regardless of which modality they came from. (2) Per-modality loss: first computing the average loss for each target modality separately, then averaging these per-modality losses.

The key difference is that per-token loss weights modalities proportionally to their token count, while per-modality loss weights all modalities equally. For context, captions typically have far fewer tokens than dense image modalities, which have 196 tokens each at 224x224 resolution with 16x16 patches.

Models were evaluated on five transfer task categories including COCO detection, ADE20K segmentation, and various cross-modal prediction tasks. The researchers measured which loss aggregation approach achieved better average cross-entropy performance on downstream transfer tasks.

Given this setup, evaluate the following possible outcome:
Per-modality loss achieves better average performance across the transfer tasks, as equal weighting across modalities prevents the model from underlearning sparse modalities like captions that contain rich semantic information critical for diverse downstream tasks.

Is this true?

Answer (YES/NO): YES